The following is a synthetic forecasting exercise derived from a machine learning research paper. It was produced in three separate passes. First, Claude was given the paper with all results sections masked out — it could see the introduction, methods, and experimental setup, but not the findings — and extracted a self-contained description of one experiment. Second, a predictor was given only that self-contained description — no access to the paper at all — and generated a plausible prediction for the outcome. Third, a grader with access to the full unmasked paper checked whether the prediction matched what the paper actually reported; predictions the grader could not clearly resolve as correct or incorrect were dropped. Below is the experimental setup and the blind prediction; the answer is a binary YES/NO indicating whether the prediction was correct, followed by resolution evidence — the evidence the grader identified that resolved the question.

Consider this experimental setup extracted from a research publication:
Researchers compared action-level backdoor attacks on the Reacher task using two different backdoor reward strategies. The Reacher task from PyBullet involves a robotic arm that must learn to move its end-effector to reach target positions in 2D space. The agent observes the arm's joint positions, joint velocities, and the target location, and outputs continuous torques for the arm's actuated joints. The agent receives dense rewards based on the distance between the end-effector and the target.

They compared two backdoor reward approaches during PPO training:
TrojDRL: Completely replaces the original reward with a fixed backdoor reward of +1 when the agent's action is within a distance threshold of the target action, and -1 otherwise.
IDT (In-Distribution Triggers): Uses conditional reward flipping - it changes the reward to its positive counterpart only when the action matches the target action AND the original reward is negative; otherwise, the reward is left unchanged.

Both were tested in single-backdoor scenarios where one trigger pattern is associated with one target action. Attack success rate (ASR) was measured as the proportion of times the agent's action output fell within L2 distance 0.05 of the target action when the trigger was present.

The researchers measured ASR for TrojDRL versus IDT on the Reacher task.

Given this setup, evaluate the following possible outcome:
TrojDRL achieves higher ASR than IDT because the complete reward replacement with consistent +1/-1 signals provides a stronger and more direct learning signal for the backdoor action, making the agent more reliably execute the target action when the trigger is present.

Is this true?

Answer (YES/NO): YES